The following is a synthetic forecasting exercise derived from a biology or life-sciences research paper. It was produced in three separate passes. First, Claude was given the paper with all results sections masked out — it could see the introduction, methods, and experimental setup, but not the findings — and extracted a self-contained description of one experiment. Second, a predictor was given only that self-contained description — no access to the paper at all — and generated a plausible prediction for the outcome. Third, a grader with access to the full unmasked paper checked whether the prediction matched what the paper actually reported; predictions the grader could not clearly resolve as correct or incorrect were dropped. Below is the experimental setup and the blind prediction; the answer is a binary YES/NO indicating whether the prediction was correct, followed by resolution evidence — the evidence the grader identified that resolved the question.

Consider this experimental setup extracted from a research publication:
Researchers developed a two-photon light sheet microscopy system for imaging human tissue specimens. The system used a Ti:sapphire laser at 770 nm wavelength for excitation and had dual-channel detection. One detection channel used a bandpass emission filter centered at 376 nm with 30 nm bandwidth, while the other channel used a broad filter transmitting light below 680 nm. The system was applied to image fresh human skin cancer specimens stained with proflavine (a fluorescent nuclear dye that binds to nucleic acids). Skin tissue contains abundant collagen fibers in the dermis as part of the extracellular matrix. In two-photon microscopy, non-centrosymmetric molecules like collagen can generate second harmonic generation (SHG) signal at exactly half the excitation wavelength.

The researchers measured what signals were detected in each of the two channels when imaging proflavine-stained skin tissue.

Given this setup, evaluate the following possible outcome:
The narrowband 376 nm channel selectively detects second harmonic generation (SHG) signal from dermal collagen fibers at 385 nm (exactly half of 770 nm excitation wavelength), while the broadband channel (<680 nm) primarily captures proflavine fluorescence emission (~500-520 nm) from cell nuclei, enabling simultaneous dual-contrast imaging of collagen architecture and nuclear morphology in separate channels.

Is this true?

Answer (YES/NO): YES